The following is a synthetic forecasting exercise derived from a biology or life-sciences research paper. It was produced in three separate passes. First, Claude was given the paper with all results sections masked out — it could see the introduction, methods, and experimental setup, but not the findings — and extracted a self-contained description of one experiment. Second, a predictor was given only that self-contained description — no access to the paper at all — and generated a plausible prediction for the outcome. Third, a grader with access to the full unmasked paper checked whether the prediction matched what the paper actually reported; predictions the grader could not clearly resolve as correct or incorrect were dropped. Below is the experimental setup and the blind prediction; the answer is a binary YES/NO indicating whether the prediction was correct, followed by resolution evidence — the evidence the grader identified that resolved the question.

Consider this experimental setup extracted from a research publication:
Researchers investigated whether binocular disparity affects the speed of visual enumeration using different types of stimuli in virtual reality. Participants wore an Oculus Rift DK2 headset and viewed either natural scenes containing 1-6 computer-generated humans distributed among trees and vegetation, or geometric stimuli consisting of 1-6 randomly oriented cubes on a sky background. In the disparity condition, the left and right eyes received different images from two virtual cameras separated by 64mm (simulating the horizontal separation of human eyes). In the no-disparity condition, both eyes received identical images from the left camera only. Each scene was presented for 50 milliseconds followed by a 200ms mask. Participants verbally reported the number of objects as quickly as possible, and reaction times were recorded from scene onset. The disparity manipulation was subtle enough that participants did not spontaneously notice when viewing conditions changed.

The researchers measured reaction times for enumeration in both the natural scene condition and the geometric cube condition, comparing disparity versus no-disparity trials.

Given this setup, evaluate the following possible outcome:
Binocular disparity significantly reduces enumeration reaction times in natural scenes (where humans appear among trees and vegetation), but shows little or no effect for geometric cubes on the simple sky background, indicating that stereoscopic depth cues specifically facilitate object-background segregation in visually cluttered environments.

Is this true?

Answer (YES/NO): NO